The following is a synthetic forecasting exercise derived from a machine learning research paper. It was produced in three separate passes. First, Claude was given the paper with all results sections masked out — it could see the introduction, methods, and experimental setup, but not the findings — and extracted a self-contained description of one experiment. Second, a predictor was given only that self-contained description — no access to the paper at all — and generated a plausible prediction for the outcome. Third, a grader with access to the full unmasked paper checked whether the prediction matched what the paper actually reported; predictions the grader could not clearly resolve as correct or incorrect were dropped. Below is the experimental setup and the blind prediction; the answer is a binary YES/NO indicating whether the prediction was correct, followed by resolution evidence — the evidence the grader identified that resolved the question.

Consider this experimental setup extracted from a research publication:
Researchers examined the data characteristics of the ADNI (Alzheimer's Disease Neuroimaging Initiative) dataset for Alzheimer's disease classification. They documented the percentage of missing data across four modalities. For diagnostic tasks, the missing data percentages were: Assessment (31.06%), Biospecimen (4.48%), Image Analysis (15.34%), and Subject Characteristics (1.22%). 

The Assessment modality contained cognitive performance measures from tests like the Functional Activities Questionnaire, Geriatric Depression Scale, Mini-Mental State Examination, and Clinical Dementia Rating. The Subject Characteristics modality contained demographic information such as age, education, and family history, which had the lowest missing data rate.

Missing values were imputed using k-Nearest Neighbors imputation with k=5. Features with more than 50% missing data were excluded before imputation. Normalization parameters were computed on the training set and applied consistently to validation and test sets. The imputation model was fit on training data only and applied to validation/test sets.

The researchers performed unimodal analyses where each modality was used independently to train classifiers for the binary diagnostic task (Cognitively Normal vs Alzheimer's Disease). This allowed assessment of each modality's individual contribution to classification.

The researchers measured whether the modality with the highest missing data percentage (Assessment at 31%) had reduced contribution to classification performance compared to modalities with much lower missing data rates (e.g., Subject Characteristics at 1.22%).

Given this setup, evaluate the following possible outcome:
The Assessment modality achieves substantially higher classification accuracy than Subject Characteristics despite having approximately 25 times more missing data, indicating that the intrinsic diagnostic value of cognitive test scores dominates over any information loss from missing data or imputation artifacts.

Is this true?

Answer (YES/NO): YES